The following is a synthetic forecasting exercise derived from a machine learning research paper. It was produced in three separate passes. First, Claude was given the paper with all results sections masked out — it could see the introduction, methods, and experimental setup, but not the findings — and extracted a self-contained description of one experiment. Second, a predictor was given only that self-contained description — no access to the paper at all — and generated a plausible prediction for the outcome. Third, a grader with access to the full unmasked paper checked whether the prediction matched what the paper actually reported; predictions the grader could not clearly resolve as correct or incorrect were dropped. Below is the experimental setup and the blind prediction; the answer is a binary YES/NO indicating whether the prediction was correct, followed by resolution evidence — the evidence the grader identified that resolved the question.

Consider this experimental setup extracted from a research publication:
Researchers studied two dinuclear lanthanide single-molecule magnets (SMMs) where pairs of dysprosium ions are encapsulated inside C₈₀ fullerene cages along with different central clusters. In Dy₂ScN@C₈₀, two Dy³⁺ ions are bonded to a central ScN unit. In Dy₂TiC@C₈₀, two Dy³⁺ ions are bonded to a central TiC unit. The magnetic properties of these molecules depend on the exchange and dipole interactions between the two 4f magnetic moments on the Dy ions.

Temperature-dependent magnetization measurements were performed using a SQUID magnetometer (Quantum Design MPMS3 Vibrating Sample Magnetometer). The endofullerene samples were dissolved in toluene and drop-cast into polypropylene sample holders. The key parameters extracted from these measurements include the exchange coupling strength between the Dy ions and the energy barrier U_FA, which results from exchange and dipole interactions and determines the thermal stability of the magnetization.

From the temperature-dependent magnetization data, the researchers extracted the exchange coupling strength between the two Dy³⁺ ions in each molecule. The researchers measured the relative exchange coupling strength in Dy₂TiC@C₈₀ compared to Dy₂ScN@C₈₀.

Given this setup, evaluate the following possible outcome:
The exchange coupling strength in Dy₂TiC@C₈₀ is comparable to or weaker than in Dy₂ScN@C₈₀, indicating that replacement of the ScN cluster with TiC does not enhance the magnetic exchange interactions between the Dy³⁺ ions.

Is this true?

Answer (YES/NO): NO